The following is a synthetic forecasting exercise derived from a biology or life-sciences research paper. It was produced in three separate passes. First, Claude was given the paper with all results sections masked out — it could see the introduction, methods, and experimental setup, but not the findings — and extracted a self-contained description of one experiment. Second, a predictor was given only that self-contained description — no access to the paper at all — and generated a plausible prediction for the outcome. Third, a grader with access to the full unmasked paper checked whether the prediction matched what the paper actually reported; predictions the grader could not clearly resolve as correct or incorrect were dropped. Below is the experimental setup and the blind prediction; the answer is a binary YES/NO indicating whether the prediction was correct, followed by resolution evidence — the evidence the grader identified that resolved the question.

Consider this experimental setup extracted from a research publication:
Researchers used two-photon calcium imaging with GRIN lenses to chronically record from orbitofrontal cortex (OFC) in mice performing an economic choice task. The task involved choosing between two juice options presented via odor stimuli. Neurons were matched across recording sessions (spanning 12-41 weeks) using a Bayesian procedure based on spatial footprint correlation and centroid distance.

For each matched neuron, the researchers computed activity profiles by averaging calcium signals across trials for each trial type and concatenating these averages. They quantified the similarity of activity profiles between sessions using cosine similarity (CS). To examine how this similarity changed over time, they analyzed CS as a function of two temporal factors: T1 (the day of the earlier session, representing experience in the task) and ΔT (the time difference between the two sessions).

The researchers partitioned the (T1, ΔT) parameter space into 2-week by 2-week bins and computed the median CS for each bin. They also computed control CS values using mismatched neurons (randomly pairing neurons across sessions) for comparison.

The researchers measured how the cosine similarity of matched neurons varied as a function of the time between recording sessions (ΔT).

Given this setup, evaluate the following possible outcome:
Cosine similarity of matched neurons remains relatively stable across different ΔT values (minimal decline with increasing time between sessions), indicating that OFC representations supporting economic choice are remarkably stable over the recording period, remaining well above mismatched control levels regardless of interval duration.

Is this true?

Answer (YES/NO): YES